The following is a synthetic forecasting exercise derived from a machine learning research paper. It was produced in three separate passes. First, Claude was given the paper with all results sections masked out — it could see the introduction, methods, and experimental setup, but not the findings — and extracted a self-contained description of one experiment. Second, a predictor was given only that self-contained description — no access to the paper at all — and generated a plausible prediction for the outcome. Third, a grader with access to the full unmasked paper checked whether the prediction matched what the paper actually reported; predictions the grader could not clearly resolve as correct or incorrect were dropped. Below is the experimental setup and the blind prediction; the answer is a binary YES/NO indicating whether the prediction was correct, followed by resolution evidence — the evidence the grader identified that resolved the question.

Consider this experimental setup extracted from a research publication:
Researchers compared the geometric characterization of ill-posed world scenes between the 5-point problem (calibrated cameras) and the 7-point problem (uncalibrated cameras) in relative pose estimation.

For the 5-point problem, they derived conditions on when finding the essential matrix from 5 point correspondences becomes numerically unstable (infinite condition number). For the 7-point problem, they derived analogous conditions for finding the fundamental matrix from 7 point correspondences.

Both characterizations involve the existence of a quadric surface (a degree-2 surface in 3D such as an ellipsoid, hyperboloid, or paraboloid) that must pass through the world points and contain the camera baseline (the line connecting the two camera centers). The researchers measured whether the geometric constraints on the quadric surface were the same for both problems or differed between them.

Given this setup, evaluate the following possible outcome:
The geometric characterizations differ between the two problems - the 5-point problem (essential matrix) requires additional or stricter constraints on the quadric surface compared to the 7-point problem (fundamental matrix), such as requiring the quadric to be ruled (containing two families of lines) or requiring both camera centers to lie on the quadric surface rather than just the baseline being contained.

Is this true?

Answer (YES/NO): YES